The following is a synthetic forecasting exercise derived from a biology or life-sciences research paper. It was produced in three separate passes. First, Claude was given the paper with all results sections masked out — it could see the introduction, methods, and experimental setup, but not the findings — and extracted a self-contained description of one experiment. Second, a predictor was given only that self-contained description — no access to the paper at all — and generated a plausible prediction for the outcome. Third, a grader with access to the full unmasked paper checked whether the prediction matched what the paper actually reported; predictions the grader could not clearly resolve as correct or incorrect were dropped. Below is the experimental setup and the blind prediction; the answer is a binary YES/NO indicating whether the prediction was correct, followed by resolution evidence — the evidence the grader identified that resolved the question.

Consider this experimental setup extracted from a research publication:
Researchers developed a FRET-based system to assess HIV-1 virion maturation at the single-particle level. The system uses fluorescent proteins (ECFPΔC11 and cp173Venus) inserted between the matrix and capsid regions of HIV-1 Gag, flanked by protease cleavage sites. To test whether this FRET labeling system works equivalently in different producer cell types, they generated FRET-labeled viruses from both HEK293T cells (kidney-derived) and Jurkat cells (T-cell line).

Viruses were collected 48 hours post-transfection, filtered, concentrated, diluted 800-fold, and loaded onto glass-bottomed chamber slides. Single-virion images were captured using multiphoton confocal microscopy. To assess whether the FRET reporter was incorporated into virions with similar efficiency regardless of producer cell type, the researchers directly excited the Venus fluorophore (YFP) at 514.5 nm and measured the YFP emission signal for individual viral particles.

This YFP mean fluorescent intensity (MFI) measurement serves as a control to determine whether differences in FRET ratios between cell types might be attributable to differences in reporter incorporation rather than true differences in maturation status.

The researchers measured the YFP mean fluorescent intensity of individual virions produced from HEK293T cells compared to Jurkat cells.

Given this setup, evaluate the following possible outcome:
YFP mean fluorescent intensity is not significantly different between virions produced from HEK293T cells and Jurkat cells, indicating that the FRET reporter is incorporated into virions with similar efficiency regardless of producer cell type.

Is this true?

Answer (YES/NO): YES